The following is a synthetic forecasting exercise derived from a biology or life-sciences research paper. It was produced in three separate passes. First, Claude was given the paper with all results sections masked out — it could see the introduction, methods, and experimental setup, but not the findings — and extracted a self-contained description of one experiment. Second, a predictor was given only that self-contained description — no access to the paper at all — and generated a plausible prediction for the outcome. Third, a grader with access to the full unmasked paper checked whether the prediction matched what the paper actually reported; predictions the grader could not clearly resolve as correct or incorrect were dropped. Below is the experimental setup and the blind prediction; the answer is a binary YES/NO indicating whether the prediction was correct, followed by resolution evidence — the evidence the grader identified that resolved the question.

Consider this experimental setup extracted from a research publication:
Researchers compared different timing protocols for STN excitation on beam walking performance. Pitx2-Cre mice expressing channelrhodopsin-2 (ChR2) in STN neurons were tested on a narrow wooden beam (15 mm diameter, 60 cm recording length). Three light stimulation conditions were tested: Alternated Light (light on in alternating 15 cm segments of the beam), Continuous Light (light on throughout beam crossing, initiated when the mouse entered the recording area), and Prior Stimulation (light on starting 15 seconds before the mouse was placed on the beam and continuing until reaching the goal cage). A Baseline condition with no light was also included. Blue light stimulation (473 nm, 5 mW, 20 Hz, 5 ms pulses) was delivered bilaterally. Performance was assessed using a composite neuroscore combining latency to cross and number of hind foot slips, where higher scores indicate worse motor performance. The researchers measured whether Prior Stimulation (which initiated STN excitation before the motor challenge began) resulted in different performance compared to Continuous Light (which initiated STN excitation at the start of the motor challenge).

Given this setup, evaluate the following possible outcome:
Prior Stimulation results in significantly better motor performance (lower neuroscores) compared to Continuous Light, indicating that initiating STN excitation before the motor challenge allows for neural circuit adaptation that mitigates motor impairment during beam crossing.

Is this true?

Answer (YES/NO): NO